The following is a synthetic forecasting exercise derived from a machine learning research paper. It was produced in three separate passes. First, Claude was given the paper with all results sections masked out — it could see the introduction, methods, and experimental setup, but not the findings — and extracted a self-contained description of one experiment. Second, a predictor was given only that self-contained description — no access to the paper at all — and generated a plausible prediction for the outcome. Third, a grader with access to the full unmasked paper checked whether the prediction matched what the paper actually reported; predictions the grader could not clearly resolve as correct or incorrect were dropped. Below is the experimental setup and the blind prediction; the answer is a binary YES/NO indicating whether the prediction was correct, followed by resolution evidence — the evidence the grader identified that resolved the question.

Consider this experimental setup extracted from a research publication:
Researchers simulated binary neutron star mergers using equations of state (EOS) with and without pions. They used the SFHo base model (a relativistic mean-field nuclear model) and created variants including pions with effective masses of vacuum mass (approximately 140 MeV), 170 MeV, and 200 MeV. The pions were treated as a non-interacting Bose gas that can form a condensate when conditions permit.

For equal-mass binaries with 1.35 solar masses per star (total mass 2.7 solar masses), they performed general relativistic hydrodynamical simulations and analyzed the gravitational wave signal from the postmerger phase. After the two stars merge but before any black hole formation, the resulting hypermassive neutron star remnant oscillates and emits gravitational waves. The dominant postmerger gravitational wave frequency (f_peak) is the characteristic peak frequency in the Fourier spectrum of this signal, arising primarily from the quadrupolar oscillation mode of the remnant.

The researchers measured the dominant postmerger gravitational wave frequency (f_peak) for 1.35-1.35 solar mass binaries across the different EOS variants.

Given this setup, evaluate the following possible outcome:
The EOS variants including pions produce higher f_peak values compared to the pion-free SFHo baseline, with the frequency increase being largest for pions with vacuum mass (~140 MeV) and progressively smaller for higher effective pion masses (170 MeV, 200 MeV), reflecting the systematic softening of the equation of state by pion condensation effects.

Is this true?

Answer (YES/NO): YES